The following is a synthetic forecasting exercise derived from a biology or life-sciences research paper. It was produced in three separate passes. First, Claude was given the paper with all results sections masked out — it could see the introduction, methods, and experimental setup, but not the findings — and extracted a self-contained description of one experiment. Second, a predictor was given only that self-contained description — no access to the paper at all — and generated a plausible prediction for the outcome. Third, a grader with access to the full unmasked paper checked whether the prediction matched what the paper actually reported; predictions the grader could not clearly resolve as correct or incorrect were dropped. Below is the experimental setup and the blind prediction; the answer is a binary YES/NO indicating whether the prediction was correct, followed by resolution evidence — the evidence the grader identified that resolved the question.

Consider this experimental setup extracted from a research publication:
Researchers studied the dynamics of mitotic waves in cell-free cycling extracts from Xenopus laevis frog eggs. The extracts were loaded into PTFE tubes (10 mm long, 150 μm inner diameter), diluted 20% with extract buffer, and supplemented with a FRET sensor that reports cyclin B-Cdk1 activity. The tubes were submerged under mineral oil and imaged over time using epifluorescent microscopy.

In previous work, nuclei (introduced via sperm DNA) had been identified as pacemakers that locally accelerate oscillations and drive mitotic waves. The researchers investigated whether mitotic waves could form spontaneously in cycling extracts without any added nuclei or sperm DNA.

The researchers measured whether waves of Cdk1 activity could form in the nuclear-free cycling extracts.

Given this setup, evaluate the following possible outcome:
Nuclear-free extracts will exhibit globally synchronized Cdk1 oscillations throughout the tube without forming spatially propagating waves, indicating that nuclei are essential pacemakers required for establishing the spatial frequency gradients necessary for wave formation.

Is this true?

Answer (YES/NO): NO